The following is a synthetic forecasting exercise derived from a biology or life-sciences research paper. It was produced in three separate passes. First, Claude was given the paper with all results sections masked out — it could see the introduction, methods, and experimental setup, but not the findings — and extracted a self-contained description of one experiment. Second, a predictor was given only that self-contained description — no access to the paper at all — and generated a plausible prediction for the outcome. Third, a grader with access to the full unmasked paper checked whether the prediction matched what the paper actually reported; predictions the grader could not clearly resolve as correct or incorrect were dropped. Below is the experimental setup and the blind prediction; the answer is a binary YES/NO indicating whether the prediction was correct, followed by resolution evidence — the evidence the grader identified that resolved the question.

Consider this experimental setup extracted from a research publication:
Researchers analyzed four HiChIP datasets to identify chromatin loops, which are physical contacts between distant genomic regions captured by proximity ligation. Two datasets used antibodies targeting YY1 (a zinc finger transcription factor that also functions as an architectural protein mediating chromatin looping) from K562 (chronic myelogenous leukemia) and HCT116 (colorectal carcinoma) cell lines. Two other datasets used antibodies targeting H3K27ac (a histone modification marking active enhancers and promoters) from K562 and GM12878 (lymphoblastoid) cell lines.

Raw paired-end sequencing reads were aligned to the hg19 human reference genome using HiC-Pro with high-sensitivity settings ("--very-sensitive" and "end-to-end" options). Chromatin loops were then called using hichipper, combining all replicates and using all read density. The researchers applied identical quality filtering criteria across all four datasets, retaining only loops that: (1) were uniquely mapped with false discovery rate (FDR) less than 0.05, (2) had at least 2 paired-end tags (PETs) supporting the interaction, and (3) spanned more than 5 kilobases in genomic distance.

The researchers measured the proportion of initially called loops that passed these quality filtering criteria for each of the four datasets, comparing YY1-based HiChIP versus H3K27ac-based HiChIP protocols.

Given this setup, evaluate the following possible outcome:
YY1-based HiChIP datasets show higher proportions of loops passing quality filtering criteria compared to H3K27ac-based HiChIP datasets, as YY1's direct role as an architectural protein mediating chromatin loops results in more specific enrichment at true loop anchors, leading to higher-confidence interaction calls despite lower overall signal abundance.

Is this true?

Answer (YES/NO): NO